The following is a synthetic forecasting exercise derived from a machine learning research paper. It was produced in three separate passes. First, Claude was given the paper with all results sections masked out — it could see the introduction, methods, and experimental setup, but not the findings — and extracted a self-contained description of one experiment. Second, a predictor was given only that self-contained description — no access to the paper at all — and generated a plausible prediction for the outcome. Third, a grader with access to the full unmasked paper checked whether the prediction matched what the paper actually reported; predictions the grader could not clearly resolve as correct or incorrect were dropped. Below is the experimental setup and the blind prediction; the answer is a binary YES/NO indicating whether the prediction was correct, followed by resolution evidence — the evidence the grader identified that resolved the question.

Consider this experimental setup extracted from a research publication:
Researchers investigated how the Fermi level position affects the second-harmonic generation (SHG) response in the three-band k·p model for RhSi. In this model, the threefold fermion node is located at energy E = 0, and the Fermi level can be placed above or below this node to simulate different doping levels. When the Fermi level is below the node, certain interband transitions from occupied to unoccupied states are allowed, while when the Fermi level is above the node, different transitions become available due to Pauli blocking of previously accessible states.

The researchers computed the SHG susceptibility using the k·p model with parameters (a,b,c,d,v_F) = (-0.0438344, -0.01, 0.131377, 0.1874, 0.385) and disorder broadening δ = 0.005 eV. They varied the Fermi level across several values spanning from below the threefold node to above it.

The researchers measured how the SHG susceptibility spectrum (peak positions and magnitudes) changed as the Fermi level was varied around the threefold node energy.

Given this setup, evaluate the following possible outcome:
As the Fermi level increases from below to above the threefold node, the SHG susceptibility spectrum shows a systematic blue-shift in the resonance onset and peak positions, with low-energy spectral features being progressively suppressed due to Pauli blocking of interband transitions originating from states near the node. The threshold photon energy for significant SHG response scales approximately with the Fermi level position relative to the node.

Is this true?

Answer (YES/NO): NO